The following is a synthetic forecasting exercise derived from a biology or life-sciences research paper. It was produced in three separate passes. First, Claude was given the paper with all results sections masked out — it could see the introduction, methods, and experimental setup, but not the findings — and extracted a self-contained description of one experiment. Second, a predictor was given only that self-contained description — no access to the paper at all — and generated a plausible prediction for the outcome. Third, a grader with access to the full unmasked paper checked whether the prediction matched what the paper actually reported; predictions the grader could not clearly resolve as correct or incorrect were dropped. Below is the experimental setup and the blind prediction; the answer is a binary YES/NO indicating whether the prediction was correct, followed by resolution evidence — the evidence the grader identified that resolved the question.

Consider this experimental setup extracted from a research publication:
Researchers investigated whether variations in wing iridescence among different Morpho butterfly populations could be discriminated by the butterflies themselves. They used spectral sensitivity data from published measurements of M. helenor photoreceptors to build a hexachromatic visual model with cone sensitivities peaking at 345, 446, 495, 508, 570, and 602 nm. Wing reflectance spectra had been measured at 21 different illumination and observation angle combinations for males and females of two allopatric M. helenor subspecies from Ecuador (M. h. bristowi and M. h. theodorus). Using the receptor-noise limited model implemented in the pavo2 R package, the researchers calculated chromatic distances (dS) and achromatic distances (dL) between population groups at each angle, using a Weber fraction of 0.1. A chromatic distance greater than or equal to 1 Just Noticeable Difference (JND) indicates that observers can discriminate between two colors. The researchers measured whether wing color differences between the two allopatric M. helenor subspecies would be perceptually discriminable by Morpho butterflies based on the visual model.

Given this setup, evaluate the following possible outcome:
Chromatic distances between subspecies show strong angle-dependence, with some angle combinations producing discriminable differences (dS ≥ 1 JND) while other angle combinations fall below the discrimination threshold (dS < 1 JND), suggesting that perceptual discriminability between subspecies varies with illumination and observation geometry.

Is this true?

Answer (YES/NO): NO